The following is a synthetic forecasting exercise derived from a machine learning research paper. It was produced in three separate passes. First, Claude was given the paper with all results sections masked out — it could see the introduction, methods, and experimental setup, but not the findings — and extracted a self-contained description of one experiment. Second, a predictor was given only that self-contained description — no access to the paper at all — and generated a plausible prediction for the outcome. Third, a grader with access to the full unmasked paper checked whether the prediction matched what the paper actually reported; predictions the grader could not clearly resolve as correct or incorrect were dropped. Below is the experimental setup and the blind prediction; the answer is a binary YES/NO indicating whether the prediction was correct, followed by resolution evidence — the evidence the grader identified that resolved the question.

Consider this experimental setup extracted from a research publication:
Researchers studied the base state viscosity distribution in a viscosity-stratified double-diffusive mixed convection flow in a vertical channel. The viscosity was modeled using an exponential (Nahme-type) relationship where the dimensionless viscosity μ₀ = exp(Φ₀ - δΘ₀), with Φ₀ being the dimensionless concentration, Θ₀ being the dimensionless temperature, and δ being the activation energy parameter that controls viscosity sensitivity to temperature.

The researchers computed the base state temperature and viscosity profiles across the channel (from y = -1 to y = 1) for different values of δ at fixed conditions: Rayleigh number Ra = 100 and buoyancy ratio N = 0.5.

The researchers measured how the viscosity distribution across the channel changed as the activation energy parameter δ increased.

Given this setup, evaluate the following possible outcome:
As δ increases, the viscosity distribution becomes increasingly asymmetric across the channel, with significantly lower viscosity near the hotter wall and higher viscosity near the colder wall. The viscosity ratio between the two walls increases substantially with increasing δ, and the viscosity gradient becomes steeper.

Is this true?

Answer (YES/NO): NO